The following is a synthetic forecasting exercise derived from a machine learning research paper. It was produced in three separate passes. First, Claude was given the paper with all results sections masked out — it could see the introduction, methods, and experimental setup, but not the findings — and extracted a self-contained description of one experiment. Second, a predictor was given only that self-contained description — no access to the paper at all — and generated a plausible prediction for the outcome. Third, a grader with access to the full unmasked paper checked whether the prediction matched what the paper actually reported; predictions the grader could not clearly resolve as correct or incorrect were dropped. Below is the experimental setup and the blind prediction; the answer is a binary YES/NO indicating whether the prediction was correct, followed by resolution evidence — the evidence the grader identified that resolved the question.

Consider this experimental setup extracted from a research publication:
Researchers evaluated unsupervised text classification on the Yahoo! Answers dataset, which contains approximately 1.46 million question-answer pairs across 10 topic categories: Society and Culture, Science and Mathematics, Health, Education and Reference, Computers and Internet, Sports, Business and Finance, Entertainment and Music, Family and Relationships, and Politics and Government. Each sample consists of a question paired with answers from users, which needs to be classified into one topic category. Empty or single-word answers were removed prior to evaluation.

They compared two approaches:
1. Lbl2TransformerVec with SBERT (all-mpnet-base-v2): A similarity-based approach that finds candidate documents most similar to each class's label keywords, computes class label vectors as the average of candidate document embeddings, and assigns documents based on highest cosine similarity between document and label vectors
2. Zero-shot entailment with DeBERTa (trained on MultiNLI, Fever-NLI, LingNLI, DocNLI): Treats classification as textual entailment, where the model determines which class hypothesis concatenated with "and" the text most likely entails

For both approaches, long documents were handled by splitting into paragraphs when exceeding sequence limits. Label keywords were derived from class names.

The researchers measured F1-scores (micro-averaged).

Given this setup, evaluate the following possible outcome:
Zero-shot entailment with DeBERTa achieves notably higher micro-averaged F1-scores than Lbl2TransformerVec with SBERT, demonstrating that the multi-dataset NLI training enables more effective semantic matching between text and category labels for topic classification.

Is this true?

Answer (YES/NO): NO